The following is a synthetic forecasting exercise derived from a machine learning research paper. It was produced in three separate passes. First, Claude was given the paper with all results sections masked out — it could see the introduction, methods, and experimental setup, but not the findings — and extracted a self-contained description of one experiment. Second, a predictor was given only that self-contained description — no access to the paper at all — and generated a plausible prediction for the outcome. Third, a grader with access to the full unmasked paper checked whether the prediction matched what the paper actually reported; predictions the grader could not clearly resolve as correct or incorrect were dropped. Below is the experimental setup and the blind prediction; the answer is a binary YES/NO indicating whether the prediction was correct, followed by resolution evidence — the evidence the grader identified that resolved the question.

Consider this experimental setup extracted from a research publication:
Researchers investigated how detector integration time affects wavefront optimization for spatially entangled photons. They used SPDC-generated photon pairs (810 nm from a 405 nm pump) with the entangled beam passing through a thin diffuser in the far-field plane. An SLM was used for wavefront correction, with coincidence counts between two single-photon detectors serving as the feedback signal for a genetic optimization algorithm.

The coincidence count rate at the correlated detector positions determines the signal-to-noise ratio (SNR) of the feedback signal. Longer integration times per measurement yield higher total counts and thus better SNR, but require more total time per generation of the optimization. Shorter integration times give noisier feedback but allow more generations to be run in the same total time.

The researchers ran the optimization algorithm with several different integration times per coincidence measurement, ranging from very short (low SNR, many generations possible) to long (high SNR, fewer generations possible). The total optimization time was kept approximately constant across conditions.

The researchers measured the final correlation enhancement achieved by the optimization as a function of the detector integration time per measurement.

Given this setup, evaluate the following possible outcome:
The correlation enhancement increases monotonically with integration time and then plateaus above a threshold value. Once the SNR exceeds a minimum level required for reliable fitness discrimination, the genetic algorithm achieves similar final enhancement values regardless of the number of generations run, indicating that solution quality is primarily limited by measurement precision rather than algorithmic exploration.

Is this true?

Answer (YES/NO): NO